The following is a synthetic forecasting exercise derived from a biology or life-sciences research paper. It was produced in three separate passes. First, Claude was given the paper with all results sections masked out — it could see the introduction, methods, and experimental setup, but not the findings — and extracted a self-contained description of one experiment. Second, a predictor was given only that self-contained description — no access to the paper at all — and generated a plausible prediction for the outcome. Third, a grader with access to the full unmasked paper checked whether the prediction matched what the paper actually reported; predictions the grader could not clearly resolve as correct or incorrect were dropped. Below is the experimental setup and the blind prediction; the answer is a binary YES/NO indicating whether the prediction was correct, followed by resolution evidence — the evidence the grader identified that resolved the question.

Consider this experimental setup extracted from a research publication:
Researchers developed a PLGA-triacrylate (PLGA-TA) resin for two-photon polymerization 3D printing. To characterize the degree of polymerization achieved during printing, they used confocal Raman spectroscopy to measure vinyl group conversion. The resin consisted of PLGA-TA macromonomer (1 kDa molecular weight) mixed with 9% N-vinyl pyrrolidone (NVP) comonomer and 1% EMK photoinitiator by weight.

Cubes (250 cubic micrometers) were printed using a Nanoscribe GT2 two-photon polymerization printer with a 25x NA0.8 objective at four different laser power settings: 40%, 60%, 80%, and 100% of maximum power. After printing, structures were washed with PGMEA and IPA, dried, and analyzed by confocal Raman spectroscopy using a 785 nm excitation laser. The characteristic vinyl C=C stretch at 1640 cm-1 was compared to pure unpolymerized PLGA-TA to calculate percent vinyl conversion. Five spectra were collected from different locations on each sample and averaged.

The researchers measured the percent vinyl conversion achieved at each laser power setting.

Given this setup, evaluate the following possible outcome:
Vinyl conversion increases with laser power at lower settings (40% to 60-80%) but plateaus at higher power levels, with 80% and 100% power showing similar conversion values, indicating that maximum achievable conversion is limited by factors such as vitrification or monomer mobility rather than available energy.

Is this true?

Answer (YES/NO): NO